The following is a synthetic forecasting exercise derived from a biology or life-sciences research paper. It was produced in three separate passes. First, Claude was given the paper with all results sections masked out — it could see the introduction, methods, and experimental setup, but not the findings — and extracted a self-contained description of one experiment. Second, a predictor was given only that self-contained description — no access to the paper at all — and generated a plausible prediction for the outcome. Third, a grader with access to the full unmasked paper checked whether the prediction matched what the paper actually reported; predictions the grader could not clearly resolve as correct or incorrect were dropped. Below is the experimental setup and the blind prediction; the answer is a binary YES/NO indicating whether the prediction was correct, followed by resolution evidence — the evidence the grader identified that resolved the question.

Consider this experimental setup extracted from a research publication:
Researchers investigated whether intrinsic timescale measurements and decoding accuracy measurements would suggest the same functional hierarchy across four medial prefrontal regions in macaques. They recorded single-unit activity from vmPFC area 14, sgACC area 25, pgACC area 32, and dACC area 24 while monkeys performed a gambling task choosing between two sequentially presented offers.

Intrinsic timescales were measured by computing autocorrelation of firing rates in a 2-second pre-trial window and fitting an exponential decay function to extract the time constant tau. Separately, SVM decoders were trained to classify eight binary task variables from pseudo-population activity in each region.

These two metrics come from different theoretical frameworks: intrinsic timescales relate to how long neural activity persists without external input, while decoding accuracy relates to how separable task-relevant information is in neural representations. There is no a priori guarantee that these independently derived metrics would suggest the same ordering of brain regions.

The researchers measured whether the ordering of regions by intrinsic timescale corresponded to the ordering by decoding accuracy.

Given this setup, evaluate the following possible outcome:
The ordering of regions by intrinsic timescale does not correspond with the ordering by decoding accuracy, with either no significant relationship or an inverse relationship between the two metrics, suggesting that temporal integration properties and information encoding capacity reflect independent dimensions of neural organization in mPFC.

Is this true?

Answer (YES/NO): NO